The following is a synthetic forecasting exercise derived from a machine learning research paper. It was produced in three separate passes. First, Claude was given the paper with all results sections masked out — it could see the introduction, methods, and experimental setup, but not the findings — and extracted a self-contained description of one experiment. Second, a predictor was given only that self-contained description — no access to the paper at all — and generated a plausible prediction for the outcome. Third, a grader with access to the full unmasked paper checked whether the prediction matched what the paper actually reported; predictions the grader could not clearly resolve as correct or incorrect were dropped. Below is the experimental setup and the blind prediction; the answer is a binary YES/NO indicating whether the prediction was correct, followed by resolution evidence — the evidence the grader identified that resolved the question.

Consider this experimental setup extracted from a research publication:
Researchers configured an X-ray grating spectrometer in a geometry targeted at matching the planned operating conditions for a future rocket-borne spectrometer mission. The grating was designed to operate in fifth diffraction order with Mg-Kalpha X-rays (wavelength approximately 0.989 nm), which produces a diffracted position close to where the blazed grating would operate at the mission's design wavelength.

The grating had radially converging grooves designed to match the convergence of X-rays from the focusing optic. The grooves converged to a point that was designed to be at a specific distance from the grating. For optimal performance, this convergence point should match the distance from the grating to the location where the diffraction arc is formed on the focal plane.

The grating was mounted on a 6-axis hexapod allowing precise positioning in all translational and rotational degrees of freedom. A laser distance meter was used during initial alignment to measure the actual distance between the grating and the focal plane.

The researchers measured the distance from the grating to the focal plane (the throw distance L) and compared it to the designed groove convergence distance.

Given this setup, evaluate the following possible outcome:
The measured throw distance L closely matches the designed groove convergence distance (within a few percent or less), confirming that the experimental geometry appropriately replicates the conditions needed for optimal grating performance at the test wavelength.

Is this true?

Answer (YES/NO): YES